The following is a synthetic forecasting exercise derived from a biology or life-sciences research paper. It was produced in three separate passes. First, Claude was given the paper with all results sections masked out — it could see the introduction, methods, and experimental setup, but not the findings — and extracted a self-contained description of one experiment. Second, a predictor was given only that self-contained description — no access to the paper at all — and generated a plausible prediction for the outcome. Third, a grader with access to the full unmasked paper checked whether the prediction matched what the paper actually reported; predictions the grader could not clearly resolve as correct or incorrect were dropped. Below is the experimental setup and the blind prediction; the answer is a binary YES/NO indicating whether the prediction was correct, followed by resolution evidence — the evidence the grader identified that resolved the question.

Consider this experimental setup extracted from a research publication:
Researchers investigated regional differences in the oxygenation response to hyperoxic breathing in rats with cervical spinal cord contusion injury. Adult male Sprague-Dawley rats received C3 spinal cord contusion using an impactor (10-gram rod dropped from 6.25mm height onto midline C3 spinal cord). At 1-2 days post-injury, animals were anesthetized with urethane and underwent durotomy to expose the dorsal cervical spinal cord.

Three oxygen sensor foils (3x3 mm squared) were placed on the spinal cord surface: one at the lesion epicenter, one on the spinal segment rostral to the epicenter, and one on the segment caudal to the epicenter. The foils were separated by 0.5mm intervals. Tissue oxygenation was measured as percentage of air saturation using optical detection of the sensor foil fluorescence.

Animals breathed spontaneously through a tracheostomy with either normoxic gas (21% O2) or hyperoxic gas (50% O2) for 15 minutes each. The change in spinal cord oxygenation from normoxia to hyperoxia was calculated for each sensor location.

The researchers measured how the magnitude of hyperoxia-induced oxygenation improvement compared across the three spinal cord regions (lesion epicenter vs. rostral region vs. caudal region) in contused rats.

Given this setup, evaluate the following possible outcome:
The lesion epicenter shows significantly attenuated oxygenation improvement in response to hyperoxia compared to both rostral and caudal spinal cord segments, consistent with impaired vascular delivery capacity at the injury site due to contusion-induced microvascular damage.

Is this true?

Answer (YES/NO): NO